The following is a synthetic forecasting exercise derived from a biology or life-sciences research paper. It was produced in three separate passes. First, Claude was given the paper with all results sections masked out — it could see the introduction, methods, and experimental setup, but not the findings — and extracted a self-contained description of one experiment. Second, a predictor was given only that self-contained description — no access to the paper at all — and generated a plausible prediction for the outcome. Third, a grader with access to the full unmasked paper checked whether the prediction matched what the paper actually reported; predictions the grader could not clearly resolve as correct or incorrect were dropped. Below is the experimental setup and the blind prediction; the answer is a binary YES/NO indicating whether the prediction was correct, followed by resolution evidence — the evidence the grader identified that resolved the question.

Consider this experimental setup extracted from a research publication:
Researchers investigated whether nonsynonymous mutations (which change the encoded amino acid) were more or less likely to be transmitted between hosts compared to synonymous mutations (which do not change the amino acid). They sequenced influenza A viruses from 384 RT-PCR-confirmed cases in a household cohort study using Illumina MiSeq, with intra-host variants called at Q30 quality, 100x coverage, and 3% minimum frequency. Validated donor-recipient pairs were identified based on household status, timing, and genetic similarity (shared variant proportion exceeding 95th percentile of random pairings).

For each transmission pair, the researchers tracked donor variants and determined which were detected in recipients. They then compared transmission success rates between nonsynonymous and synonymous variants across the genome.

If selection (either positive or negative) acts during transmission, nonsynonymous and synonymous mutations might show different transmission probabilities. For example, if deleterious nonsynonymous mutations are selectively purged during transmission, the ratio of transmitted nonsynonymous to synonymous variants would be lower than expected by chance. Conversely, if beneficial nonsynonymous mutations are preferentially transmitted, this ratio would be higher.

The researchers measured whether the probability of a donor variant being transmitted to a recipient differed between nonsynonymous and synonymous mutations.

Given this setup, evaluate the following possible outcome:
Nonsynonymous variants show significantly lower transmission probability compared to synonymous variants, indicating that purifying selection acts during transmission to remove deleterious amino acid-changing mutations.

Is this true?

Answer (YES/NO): NO